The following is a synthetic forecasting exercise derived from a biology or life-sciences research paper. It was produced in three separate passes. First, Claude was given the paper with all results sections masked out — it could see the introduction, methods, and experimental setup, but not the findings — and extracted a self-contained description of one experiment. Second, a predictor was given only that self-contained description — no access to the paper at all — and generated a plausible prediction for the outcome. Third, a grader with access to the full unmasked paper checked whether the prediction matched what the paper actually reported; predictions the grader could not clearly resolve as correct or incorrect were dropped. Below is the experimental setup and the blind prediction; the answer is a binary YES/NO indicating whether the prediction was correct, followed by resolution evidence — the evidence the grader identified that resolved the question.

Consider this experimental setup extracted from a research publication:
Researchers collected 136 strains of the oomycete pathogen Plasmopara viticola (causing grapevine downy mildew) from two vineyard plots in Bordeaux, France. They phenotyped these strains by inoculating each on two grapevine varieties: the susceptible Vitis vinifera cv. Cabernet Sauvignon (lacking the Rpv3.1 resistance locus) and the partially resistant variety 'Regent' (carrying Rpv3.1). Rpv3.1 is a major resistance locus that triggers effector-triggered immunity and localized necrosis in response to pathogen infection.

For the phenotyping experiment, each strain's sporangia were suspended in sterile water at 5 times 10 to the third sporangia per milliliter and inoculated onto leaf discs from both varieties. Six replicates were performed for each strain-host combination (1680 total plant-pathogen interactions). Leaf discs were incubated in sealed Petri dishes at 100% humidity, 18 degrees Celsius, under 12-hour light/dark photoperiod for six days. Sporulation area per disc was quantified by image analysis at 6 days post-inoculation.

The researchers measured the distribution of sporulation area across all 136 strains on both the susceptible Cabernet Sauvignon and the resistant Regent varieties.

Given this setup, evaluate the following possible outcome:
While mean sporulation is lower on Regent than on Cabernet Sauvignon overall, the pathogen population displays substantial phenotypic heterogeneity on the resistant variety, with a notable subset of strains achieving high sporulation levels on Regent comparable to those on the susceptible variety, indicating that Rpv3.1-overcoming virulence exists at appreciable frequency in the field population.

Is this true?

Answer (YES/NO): YES